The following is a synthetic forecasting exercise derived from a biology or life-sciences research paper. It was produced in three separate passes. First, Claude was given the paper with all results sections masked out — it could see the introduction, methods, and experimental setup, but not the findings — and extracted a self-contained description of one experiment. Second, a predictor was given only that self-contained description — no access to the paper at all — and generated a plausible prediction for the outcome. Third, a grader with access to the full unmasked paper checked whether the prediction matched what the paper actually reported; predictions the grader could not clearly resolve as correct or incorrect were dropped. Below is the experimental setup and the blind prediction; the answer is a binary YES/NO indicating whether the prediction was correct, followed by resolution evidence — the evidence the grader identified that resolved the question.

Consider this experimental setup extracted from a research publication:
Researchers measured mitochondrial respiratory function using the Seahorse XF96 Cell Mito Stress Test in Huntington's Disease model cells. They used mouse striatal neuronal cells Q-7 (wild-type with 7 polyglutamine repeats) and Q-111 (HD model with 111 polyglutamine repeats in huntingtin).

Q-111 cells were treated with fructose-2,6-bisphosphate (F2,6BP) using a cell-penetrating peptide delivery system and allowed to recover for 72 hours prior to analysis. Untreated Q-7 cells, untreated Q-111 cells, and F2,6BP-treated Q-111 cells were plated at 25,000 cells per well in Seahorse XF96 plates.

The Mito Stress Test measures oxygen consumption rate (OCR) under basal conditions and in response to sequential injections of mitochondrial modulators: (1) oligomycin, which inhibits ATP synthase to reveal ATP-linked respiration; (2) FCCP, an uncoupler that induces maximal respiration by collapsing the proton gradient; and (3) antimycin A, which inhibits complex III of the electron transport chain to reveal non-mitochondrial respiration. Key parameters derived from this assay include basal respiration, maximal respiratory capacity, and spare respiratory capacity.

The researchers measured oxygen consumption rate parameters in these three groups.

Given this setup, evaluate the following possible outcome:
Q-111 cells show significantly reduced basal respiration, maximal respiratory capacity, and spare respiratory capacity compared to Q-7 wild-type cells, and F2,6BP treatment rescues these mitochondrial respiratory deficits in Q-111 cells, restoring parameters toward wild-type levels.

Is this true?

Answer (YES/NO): YES